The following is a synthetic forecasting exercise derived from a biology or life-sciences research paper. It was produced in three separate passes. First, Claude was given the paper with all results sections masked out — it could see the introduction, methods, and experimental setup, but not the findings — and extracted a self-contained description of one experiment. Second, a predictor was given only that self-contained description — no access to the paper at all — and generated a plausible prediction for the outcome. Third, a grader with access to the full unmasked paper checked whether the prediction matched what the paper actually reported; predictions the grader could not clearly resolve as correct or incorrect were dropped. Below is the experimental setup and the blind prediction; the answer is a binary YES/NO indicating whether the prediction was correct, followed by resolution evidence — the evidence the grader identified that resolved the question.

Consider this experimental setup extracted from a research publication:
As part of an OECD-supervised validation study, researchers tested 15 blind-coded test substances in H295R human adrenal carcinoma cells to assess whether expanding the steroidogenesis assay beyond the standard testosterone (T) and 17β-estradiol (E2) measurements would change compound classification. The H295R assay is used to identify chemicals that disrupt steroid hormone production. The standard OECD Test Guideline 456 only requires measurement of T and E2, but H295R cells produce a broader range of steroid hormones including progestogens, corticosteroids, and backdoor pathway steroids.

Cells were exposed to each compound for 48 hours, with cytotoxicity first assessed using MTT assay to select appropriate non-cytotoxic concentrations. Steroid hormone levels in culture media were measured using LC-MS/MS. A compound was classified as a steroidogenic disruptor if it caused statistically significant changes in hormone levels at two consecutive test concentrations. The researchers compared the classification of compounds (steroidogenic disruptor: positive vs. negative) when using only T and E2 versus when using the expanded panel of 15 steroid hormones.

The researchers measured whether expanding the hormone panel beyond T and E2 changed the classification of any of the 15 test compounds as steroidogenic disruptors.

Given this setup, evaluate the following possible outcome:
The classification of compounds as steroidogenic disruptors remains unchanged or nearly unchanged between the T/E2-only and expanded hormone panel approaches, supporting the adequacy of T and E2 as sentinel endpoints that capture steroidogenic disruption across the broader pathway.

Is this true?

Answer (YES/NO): YES